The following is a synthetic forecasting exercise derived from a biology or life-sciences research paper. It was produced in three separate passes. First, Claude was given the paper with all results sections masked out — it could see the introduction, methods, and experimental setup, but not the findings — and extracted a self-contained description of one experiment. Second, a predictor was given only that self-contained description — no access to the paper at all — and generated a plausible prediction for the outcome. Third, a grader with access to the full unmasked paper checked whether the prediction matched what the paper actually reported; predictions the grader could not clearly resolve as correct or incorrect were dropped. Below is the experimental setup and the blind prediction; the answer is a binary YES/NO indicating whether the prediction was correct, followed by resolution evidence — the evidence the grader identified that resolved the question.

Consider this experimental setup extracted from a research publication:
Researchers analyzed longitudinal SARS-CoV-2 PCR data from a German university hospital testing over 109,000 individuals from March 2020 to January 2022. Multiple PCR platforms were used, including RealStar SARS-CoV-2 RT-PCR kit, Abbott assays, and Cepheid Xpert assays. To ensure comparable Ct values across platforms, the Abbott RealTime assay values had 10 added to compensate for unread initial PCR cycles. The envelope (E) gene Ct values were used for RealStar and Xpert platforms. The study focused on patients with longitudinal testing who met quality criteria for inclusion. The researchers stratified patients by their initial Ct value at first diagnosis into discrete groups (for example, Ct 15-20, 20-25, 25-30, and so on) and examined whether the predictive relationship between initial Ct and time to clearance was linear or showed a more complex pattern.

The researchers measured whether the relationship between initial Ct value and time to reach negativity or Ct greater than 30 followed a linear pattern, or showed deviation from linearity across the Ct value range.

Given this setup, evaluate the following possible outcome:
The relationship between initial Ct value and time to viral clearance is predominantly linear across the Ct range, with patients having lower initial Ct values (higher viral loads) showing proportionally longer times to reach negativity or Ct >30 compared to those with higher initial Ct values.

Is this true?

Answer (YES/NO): NO